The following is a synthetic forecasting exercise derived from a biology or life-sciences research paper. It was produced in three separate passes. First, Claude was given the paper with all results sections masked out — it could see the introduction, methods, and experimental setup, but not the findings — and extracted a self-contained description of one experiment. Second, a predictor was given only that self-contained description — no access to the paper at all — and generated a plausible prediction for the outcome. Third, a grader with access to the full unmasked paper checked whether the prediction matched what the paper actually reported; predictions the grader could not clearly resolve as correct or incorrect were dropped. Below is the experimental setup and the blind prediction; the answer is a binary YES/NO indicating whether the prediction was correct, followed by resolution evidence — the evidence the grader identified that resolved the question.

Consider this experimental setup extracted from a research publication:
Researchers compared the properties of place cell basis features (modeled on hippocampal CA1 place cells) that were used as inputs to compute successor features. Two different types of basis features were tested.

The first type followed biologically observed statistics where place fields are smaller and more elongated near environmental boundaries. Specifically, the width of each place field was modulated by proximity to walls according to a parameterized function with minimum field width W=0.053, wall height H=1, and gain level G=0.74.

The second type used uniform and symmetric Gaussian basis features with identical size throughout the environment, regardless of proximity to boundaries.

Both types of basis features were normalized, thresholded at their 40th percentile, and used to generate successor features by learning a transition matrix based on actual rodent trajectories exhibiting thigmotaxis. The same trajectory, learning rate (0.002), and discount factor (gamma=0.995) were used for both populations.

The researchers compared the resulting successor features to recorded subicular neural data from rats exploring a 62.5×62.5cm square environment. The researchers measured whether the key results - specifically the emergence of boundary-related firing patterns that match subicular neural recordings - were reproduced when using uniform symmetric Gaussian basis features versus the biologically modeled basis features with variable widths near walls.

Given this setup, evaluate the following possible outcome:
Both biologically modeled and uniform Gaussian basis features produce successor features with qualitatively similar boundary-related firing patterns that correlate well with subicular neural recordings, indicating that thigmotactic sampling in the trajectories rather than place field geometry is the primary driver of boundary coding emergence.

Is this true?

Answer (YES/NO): YES